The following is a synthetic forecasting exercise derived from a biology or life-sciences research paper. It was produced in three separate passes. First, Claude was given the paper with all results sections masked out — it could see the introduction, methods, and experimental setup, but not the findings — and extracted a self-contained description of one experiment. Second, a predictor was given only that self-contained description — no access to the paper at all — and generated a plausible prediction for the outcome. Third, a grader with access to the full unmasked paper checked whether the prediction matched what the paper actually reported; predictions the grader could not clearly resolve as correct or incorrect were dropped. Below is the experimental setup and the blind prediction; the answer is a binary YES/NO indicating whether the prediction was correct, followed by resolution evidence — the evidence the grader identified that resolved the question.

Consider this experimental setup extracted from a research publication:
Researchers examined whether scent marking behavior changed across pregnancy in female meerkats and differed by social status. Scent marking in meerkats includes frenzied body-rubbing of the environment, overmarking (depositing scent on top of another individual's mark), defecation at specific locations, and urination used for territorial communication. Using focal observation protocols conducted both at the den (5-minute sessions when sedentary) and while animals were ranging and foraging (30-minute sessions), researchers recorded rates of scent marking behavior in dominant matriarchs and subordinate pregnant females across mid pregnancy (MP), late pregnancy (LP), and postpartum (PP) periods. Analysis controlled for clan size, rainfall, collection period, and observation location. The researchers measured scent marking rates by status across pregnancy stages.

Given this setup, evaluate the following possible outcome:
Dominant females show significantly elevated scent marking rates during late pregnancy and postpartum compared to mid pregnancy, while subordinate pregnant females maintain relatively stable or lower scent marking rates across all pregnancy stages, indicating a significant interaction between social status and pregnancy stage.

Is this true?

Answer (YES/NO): NO